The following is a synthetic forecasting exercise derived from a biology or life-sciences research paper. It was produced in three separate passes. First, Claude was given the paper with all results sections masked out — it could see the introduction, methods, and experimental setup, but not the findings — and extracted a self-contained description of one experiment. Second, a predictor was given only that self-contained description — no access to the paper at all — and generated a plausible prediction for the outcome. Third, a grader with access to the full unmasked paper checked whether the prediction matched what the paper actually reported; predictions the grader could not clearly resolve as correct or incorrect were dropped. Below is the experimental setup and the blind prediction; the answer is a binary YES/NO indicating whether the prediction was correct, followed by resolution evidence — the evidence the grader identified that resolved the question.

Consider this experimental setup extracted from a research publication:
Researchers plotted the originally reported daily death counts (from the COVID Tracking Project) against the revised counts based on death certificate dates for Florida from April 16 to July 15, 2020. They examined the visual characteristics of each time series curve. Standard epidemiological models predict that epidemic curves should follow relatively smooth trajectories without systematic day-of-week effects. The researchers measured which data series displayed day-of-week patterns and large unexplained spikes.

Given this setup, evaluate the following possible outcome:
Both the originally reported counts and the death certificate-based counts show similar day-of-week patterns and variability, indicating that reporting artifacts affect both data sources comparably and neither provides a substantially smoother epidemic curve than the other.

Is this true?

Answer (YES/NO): NO